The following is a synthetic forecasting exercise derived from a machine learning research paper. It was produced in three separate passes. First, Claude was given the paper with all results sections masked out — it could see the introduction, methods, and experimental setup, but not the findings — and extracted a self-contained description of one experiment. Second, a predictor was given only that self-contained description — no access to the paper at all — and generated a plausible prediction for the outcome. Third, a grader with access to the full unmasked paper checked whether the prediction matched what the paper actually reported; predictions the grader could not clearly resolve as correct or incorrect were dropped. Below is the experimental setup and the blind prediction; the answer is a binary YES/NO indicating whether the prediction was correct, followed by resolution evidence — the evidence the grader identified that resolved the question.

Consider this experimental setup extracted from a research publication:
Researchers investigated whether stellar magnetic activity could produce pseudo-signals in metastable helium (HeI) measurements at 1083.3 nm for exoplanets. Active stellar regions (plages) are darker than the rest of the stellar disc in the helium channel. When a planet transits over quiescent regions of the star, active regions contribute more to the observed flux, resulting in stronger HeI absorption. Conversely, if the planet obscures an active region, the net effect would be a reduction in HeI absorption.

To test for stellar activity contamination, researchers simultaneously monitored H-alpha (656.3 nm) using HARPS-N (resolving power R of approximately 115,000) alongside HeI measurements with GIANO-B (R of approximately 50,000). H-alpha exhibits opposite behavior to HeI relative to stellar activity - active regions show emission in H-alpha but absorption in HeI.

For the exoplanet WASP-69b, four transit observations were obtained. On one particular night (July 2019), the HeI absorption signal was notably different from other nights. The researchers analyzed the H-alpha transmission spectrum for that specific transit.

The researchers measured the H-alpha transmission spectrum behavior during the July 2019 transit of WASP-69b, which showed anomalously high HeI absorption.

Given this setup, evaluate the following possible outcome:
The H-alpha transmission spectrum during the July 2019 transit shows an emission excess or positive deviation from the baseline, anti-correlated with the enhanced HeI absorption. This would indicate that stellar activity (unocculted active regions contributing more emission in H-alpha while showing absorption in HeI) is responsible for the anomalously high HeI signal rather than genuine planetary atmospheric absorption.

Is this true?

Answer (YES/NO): YES